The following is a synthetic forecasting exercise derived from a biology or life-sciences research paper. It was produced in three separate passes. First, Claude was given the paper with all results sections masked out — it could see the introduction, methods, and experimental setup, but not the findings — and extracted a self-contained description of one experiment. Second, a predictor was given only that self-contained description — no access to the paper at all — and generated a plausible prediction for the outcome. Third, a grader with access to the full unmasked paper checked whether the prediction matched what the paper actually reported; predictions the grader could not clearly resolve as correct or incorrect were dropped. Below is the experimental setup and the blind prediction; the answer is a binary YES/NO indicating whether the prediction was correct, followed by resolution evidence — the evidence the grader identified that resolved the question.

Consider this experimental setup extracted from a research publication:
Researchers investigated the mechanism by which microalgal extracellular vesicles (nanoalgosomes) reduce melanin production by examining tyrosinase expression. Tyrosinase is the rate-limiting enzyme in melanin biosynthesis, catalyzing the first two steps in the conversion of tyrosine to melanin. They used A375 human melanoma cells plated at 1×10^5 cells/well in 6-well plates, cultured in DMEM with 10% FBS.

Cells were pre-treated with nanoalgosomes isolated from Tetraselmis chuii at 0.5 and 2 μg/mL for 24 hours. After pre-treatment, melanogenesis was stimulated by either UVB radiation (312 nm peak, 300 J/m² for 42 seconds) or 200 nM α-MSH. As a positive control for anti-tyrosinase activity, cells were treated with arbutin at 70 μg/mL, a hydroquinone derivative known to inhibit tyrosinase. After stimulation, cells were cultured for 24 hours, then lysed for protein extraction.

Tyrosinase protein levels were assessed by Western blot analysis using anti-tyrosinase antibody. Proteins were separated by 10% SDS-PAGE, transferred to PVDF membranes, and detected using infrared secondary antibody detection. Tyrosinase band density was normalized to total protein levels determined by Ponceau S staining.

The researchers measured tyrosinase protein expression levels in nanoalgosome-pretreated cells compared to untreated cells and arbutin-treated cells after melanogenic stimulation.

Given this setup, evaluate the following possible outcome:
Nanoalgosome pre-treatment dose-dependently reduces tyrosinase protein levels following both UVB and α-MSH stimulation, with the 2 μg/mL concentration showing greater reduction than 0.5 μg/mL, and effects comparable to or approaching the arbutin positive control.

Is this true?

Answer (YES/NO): NO